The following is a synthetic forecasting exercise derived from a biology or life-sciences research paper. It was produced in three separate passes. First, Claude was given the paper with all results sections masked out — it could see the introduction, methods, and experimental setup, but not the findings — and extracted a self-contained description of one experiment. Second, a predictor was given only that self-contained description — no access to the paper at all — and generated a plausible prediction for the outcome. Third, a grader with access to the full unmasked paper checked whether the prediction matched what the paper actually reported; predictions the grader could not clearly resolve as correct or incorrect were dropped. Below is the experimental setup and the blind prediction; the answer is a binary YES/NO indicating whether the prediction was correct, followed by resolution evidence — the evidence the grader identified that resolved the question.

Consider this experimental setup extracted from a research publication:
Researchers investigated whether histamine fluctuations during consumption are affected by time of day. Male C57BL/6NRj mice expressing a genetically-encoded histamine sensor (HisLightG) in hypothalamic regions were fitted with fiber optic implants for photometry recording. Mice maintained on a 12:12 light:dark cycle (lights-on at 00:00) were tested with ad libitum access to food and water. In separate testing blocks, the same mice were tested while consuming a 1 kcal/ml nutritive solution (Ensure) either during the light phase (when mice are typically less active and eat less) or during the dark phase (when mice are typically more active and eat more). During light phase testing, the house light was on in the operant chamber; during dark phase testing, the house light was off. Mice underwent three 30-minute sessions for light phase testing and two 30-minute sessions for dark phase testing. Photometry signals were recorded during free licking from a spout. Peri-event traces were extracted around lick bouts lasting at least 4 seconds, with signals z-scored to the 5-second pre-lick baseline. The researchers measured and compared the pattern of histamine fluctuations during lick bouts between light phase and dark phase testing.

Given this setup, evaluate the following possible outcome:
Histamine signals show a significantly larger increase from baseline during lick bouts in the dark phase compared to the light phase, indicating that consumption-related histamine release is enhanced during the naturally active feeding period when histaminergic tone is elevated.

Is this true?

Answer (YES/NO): NO